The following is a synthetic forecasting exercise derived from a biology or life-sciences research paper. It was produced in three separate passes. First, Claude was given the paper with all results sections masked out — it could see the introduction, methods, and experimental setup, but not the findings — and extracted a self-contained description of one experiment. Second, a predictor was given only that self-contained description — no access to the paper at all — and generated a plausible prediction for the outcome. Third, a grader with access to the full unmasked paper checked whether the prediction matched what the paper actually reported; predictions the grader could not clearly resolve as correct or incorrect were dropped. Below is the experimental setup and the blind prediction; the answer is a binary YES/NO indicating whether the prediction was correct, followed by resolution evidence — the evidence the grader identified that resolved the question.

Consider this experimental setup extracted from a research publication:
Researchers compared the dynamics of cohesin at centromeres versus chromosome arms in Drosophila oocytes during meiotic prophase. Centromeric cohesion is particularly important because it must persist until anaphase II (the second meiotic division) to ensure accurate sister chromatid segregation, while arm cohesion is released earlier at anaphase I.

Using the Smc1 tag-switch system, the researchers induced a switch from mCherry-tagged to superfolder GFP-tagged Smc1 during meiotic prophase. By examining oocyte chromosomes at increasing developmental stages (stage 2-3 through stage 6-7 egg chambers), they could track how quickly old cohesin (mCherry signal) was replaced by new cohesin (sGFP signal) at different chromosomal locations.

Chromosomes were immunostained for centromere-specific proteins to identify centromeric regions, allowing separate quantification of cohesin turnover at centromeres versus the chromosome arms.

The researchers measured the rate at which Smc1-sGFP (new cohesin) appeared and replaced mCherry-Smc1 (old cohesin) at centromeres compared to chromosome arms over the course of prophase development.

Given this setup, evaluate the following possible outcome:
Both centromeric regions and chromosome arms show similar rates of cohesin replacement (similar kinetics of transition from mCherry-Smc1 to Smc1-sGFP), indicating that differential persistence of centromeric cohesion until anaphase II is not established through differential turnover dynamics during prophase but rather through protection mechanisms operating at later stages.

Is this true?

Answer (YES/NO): NO